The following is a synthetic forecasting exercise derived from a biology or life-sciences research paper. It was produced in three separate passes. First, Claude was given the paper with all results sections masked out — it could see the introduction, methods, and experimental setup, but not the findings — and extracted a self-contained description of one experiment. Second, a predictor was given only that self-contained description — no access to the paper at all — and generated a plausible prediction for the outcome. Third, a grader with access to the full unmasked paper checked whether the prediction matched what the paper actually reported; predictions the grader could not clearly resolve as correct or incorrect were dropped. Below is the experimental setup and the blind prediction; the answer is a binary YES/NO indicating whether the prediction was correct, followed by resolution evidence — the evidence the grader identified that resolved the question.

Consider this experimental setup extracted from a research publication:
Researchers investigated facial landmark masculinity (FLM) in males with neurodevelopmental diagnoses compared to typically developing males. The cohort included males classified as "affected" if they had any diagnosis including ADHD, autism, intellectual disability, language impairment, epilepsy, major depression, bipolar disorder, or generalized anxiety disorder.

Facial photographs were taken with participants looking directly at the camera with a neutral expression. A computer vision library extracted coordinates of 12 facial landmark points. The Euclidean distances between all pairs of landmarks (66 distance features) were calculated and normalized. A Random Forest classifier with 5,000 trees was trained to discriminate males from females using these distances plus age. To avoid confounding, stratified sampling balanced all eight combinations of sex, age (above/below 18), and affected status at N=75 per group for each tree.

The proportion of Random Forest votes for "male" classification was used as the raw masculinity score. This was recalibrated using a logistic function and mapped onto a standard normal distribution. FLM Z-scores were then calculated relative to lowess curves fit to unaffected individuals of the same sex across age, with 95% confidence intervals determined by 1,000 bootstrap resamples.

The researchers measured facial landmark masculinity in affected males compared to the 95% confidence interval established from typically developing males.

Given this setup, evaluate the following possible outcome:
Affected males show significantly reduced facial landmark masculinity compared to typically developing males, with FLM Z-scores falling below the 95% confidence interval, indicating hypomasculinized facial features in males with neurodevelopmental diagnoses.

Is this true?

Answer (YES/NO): NO